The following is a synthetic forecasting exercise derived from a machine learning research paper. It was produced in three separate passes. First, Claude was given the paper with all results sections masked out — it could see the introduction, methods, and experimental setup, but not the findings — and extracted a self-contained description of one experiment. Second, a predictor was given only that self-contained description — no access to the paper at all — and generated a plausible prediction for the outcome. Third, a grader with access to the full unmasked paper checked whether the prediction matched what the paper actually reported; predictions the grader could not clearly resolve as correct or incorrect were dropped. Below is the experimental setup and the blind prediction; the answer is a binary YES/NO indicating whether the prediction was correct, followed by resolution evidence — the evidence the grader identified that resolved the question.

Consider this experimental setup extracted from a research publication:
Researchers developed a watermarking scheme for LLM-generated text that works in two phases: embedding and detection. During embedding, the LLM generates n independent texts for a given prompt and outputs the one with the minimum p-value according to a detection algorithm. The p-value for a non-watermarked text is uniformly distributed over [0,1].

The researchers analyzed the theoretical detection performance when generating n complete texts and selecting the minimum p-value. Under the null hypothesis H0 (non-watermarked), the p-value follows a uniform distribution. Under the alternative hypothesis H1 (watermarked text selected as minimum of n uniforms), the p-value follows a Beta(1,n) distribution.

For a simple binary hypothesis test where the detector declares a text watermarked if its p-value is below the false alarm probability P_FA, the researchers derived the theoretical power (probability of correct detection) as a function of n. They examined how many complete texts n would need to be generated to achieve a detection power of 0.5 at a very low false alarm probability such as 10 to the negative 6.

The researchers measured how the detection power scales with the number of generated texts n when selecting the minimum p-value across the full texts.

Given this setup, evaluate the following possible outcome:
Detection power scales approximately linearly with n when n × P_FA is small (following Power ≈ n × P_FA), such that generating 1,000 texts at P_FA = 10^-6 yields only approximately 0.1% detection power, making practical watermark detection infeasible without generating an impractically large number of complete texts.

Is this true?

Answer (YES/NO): YES